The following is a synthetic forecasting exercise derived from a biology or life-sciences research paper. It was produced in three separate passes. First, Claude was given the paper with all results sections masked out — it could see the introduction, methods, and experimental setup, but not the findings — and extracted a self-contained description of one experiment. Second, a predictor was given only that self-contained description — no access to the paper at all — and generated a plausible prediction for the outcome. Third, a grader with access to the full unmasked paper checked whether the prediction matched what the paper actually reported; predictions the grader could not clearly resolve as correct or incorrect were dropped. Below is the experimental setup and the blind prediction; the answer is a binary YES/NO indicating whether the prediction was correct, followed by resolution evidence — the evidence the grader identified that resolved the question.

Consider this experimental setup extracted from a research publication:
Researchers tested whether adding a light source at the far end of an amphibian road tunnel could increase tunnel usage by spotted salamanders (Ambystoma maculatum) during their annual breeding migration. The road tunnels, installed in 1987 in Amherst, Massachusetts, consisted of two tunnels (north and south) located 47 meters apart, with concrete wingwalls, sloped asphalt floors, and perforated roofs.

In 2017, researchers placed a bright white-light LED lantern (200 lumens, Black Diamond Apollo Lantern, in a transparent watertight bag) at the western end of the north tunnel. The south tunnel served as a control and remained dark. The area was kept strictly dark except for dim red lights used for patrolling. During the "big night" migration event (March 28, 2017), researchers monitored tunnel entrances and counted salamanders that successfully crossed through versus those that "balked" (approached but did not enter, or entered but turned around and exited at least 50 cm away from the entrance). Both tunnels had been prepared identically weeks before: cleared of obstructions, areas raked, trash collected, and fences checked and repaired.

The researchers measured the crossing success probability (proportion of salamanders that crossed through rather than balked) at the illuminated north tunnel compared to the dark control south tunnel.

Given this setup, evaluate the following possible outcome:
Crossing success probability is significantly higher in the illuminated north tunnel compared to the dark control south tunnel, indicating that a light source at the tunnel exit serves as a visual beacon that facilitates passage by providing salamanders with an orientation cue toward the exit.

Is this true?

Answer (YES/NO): NO